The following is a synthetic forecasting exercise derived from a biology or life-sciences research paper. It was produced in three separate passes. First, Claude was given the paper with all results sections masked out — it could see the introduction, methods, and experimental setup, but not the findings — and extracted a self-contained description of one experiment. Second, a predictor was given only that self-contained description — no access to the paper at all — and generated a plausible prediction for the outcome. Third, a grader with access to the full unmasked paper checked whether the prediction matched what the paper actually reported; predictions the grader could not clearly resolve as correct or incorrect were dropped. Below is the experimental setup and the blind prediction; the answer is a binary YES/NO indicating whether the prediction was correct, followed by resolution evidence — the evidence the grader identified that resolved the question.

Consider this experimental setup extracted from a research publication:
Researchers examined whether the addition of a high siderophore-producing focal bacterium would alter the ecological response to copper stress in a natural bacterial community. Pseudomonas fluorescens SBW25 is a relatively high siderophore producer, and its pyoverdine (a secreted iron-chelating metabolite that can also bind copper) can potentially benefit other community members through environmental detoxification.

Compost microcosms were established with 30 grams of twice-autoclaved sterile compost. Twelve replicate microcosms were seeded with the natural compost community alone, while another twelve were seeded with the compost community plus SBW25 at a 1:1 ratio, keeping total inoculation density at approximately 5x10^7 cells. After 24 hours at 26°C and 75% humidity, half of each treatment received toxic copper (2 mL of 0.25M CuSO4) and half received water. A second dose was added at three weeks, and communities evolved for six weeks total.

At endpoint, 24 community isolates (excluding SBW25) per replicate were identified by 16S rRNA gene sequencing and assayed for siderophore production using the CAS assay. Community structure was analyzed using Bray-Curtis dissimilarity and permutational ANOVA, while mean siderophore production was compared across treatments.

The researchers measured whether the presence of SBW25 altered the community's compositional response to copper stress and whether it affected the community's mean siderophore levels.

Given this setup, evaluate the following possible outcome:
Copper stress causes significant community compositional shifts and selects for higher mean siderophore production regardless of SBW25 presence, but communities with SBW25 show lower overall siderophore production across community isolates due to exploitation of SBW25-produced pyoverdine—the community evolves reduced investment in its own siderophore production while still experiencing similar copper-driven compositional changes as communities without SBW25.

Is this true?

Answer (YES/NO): NO